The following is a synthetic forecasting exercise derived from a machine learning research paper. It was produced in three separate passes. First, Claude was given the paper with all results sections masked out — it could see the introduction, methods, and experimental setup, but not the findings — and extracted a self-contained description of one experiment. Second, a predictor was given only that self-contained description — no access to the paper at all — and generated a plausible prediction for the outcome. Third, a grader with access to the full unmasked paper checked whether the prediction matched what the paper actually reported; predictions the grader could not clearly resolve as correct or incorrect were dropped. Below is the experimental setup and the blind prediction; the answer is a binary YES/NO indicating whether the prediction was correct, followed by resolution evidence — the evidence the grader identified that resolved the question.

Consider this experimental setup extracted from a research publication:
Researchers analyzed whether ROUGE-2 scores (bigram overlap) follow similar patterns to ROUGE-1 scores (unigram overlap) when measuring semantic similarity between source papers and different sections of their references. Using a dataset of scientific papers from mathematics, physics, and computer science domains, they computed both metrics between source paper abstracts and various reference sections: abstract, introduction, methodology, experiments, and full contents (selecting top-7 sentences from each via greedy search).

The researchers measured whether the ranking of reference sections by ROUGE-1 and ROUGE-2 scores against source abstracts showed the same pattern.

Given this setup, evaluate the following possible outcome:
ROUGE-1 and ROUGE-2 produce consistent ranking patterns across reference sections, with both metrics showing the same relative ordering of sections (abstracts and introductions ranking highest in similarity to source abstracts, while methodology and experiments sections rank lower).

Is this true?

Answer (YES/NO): NO